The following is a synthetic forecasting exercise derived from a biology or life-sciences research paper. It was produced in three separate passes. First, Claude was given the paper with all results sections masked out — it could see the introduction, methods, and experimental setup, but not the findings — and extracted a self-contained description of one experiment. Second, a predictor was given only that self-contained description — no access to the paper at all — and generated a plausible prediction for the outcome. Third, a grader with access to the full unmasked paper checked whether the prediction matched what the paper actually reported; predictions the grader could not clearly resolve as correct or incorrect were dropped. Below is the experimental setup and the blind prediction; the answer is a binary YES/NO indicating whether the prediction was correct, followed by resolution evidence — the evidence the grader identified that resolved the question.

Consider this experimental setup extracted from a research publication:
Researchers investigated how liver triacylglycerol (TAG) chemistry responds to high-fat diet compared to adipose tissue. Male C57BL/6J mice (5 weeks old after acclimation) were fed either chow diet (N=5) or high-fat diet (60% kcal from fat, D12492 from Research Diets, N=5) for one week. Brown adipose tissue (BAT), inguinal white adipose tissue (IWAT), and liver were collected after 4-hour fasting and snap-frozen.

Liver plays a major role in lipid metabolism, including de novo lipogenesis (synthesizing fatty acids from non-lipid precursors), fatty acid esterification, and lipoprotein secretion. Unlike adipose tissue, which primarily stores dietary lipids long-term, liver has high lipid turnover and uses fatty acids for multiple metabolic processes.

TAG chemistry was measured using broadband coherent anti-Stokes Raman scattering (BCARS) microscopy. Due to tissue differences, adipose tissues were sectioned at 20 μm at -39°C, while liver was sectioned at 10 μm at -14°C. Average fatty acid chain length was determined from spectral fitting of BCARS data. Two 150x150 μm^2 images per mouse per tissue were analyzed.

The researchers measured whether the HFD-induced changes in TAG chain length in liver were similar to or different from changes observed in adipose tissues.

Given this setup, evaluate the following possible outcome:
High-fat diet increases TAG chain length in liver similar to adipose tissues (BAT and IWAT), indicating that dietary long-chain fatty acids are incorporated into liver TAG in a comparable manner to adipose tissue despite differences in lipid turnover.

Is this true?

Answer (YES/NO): NO